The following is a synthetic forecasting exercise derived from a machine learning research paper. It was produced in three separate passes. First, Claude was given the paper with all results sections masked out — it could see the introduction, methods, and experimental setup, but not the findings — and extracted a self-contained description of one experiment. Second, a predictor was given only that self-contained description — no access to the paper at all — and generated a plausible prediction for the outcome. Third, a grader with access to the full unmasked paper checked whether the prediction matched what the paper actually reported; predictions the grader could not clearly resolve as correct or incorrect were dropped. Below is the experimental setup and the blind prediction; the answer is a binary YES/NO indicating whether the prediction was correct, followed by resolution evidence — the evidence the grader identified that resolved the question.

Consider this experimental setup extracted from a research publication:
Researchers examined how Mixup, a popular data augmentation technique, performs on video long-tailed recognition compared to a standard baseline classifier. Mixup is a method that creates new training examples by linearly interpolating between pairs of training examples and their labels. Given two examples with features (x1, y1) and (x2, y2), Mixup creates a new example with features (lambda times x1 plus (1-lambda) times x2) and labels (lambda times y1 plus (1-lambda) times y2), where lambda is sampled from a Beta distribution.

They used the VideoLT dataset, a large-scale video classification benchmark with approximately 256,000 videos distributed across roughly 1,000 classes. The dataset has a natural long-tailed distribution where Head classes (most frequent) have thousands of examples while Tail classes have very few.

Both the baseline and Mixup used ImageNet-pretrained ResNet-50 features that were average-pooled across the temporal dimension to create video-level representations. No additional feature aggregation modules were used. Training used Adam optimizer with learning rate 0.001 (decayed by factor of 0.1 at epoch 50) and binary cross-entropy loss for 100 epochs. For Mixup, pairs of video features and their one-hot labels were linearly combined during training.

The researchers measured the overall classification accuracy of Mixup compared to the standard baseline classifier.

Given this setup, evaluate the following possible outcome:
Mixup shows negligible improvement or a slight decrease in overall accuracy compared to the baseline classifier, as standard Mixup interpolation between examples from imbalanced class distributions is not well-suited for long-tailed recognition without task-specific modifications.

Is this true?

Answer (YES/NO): YES